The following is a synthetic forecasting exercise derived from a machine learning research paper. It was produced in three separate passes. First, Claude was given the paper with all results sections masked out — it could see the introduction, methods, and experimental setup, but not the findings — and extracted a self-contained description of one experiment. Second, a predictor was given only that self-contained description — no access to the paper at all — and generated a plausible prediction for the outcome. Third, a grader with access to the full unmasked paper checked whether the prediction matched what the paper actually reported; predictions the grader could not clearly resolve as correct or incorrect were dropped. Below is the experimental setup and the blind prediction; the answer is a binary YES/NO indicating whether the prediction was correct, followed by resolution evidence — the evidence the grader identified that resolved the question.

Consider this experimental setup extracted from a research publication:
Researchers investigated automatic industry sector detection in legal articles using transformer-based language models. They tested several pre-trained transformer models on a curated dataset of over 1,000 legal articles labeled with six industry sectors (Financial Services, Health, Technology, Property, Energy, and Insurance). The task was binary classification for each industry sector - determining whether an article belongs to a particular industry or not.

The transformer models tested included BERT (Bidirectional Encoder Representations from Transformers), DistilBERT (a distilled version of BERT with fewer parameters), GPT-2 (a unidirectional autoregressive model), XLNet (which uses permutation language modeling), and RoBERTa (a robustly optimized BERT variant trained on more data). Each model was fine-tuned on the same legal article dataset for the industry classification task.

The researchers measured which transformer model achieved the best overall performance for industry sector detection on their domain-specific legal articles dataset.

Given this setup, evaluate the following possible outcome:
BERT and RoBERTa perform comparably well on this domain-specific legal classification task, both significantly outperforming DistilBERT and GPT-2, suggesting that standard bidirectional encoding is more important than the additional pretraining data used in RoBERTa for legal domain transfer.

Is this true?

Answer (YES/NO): NO